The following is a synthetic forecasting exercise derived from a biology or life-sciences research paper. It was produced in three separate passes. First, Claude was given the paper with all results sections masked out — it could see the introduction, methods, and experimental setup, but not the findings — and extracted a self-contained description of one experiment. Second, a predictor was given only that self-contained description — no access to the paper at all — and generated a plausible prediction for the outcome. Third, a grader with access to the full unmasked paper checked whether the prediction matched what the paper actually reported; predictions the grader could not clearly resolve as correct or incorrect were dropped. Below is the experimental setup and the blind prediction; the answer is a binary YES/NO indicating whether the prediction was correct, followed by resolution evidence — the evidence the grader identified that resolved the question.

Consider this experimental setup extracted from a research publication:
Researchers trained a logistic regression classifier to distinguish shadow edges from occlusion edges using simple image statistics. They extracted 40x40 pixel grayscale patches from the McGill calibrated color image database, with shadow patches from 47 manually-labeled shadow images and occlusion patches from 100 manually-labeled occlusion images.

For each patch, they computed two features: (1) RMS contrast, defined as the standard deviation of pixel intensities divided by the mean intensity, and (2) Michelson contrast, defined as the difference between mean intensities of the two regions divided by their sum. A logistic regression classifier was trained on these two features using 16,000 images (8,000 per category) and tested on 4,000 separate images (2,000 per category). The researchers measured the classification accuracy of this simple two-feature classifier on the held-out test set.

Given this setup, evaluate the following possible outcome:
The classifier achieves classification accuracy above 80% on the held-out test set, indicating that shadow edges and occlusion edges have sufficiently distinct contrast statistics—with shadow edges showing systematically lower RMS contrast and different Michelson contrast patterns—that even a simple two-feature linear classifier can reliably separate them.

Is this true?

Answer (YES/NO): NO